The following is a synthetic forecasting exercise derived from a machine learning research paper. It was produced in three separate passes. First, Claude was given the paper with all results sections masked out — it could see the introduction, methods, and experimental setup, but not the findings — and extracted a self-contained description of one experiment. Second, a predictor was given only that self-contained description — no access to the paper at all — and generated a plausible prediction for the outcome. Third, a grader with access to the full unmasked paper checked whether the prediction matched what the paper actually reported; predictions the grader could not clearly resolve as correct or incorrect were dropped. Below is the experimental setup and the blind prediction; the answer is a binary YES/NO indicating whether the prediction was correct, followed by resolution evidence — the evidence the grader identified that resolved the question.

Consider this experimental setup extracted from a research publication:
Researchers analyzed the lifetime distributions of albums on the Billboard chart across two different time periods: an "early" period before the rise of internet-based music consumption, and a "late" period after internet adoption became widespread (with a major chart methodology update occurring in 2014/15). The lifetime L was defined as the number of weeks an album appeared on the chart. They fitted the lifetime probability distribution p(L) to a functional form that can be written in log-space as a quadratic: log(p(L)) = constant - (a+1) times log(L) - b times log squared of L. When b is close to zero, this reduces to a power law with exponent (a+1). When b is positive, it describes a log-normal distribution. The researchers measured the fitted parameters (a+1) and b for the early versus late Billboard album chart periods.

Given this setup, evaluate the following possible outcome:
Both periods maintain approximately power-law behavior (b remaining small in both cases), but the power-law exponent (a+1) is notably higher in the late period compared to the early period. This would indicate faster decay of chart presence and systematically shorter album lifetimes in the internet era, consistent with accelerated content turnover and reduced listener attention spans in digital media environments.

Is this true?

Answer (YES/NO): NO